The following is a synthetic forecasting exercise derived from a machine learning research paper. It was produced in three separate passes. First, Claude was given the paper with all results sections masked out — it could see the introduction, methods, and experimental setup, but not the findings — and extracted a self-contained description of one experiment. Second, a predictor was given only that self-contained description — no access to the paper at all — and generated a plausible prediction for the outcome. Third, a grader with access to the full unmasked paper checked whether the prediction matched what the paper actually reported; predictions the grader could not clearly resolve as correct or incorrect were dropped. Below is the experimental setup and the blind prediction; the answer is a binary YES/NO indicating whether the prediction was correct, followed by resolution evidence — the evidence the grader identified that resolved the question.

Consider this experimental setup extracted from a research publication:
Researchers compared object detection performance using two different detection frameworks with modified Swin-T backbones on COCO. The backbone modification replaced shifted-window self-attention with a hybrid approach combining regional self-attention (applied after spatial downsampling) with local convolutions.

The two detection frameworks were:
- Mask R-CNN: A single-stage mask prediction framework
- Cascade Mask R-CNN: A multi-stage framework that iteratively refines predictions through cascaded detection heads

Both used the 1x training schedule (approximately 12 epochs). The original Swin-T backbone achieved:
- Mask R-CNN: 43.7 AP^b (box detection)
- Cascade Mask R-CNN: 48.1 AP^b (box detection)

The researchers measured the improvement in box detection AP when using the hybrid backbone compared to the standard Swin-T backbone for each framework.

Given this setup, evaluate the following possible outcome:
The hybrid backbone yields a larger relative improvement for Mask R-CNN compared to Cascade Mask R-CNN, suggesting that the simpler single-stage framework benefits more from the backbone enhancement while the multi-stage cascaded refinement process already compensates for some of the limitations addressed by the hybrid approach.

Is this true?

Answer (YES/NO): YES